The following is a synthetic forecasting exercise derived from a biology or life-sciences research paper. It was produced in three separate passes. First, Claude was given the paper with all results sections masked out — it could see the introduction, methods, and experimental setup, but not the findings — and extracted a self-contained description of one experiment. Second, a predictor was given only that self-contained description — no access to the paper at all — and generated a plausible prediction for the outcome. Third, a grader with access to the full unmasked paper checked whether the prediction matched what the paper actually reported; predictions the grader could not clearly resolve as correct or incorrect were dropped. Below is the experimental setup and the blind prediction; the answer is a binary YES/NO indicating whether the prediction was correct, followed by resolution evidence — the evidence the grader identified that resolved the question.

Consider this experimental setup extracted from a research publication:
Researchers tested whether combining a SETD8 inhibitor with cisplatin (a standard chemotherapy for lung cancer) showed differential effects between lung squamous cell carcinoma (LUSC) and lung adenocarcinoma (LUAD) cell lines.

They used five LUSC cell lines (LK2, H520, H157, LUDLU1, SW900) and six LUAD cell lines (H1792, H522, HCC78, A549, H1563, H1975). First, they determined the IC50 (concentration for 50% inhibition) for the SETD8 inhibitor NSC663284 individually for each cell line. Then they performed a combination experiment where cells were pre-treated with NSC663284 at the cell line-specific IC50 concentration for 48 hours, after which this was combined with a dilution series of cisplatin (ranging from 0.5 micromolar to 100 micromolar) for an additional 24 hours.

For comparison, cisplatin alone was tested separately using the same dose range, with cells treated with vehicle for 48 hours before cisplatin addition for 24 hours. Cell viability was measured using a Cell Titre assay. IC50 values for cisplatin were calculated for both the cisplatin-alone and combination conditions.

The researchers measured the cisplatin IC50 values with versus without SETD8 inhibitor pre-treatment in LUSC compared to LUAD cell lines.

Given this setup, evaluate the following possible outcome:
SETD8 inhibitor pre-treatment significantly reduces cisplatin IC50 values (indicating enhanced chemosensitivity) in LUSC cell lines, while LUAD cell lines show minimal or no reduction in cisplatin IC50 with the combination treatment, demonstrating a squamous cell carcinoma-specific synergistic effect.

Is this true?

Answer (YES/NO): NO